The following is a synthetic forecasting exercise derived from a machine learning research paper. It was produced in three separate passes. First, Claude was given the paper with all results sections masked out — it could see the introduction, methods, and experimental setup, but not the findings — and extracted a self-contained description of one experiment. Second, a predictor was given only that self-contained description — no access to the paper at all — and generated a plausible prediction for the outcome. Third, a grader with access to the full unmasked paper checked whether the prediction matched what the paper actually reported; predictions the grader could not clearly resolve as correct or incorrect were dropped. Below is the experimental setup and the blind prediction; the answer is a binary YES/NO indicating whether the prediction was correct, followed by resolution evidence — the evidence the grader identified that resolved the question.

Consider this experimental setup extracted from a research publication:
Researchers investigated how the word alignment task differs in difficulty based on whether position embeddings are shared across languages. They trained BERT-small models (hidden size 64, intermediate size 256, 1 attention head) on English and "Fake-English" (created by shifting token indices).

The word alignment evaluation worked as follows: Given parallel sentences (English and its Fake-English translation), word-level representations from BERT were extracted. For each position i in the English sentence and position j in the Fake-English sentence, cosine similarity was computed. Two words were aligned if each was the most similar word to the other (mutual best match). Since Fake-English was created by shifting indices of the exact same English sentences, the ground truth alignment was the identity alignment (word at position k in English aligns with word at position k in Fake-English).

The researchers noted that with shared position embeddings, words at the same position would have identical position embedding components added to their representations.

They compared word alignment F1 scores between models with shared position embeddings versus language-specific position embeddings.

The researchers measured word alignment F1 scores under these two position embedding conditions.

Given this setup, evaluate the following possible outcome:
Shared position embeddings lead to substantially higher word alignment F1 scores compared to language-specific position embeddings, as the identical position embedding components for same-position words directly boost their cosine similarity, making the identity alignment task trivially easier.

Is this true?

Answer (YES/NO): YES